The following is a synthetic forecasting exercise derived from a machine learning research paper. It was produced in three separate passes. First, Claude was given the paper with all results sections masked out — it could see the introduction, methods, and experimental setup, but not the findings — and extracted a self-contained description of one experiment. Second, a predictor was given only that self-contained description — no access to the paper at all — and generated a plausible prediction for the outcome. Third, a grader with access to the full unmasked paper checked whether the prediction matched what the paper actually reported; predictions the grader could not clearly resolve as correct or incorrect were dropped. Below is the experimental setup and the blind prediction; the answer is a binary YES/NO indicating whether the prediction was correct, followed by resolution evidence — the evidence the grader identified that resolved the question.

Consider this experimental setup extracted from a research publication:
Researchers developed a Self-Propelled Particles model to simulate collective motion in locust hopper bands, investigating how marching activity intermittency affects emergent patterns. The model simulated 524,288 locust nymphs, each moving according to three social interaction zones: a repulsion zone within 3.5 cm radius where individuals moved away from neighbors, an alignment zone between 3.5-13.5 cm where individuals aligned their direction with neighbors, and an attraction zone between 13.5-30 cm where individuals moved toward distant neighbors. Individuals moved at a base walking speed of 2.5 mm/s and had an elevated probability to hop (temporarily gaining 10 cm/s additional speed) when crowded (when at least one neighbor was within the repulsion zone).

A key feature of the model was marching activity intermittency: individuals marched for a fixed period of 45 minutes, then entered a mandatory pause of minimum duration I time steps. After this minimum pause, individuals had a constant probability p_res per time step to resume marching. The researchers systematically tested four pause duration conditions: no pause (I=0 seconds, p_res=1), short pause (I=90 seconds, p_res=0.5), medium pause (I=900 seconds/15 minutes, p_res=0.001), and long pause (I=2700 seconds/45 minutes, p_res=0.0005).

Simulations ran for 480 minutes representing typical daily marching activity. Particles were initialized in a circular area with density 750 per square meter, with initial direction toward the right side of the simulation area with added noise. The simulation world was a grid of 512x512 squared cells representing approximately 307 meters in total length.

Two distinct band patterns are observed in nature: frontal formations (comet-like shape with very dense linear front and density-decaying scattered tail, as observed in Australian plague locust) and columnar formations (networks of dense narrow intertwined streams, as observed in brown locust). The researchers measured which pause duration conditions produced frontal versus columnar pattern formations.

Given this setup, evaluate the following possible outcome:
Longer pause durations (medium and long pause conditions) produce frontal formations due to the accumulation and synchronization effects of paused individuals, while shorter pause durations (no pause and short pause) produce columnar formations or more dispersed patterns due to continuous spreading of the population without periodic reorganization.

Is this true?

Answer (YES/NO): YES